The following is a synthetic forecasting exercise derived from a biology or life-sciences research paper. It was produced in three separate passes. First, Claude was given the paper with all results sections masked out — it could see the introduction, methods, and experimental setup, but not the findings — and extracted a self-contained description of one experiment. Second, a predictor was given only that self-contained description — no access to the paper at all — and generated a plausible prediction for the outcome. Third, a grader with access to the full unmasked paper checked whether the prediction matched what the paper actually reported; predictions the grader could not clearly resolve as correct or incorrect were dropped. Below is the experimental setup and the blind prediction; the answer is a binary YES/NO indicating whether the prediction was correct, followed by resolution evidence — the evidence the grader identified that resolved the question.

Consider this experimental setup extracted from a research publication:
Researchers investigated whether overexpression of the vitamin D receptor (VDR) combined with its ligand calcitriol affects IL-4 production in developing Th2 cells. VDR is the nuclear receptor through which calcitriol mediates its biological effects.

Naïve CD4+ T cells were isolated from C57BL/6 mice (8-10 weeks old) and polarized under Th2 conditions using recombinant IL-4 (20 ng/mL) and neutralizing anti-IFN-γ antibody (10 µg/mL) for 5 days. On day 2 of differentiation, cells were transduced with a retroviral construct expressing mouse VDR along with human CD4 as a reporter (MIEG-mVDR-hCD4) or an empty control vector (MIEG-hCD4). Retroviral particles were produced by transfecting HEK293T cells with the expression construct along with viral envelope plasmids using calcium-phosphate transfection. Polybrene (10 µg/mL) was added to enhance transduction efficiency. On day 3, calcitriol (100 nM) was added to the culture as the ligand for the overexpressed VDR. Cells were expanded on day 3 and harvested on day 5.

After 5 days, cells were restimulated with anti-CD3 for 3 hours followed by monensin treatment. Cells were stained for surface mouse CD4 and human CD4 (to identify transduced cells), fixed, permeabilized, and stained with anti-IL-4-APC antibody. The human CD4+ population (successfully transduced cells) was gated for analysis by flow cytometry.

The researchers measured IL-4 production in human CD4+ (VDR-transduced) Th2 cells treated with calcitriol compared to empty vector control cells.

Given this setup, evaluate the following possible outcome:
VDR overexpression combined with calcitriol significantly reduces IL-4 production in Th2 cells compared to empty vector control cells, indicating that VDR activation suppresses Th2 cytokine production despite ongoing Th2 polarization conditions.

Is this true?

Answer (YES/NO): NO